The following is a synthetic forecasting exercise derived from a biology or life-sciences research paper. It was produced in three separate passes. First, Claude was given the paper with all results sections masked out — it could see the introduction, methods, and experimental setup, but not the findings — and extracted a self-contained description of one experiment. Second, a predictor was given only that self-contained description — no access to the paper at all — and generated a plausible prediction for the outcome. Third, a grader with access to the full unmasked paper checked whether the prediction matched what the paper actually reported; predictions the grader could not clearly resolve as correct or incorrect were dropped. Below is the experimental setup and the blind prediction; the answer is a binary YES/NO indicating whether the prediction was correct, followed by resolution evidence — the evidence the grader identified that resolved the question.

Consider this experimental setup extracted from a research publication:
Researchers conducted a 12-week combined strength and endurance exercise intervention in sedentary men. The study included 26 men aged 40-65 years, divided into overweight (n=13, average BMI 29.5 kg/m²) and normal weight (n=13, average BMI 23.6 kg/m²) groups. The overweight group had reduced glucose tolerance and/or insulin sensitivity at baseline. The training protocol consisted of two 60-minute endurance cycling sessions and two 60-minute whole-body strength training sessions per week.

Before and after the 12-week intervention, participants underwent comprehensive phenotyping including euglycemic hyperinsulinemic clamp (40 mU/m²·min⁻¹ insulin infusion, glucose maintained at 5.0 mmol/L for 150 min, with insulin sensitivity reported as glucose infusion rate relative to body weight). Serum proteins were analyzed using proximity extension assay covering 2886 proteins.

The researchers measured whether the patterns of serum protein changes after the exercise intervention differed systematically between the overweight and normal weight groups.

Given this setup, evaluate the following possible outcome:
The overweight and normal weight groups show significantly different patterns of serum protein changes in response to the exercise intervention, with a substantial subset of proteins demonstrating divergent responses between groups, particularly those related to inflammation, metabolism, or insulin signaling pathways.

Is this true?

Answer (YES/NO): YES